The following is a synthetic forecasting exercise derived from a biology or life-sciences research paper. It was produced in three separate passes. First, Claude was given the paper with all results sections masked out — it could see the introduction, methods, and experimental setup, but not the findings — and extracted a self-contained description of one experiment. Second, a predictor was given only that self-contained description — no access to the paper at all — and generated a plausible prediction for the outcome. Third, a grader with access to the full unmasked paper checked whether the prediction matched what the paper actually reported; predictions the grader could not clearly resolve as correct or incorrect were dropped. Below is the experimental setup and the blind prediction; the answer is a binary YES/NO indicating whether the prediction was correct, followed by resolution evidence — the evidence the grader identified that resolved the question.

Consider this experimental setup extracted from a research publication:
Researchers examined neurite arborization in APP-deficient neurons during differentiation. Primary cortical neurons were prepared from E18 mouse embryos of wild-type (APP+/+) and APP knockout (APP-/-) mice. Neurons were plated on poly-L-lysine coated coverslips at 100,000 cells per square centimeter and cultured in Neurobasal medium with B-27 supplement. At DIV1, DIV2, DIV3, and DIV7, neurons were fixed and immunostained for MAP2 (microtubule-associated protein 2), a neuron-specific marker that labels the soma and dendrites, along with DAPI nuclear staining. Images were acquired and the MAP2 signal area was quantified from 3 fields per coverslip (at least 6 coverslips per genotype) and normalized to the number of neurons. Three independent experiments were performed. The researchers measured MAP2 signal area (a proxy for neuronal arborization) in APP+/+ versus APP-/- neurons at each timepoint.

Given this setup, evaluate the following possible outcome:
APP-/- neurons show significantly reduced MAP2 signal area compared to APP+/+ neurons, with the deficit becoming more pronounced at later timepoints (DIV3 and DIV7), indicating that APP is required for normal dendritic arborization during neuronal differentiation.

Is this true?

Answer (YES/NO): NO